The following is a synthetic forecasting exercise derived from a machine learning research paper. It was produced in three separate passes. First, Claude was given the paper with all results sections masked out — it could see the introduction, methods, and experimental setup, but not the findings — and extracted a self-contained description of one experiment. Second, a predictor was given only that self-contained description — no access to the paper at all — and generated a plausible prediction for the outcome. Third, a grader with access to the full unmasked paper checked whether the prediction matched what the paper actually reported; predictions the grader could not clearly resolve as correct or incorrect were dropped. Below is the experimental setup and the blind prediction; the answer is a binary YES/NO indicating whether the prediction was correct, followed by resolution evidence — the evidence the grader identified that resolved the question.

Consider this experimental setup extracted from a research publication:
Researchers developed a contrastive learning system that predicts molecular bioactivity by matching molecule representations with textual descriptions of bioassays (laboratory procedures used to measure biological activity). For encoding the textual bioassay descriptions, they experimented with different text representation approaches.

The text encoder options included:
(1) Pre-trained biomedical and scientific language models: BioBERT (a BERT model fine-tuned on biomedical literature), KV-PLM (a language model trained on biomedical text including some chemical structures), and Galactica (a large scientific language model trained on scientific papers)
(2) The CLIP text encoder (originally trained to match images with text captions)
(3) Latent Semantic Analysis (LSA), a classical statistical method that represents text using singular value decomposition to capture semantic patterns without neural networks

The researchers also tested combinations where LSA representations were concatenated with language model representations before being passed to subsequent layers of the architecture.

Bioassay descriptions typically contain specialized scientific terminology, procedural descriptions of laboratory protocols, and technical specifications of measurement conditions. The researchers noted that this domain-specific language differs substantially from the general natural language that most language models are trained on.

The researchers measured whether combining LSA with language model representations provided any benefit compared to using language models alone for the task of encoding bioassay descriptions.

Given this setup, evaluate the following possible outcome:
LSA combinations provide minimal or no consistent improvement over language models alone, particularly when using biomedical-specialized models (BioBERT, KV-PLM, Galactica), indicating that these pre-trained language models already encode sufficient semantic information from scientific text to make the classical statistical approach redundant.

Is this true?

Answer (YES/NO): NO